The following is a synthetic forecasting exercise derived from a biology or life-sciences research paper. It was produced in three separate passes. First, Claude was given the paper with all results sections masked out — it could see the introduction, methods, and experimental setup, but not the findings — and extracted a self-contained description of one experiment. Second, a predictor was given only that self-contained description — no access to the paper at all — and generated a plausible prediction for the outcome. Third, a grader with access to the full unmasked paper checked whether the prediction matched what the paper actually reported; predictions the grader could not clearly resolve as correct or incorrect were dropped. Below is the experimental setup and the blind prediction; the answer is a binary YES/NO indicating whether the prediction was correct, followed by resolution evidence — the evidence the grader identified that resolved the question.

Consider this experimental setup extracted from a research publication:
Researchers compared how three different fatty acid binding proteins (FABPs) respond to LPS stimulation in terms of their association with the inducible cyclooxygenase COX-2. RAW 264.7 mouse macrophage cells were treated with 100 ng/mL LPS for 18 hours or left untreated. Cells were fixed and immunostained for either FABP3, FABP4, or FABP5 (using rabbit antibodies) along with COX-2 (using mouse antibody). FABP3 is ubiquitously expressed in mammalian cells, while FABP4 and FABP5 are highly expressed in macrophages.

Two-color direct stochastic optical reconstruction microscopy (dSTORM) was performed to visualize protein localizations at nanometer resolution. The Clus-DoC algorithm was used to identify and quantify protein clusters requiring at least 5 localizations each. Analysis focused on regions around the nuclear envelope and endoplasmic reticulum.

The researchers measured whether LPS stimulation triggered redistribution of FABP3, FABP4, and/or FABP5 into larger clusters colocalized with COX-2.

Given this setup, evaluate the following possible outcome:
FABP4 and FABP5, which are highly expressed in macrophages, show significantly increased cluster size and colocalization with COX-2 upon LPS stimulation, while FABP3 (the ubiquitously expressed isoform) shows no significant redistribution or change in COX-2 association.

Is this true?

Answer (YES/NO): NO